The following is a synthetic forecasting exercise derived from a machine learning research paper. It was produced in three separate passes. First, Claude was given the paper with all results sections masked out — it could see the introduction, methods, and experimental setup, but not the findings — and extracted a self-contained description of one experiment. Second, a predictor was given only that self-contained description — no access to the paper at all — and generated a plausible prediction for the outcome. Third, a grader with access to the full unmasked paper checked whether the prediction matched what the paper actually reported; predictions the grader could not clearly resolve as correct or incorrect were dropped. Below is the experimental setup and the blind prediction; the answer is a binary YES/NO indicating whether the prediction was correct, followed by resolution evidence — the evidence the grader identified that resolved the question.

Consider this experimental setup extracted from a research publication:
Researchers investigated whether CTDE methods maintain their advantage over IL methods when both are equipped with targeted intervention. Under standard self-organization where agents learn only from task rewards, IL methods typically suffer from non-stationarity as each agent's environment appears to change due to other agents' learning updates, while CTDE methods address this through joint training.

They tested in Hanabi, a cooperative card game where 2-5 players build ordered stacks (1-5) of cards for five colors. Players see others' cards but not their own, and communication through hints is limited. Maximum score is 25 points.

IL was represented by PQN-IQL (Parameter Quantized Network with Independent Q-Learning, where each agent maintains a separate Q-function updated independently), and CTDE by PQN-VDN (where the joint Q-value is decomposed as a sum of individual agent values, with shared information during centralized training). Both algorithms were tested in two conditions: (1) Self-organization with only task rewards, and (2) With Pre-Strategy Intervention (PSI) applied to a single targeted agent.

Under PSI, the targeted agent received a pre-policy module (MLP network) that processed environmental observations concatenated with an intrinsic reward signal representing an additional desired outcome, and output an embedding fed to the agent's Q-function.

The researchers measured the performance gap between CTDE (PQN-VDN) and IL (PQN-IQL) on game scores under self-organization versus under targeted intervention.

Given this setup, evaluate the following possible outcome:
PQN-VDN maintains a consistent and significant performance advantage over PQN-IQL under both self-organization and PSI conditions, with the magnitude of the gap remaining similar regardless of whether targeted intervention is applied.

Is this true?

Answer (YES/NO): NO